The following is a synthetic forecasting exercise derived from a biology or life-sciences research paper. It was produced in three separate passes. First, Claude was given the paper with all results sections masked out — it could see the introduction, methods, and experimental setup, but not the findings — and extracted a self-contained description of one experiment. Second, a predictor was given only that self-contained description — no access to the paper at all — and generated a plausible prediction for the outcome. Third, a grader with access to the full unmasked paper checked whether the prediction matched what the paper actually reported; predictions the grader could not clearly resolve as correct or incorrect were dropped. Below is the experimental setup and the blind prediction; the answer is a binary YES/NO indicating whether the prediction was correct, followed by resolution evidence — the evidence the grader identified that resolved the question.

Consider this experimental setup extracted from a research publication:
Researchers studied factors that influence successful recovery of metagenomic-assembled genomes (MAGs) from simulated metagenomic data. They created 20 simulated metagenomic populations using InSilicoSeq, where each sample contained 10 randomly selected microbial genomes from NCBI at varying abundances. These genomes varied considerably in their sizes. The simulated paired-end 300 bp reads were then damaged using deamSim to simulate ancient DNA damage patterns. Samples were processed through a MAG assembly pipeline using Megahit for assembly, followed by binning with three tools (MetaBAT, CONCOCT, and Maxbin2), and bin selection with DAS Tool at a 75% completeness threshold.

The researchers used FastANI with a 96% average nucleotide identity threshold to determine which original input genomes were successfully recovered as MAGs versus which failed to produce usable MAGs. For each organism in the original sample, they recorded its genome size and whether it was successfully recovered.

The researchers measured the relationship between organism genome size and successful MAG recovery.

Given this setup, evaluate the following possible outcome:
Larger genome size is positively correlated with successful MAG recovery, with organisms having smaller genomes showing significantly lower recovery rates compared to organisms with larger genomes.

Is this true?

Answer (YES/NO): NO